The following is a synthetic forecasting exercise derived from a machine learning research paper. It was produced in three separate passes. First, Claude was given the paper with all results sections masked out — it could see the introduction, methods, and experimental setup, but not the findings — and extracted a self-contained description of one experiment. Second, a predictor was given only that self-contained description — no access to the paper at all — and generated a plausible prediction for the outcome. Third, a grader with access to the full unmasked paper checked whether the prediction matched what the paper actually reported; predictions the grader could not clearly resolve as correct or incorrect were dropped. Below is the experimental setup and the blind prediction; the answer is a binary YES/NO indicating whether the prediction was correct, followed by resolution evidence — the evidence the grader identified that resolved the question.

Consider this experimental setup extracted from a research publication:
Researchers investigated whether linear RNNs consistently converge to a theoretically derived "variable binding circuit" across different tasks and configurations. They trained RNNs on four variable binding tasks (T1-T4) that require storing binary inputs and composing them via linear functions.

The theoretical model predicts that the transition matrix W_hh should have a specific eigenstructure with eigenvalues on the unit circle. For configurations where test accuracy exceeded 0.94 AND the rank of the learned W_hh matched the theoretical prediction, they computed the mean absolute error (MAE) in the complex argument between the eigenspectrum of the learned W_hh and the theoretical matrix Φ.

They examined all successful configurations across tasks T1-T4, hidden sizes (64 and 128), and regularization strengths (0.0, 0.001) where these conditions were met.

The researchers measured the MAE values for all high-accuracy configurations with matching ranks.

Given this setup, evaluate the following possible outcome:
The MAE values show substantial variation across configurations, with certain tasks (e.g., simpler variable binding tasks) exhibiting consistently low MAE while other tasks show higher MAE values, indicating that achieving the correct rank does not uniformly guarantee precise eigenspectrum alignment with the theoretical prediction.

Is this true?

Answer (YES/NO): NO